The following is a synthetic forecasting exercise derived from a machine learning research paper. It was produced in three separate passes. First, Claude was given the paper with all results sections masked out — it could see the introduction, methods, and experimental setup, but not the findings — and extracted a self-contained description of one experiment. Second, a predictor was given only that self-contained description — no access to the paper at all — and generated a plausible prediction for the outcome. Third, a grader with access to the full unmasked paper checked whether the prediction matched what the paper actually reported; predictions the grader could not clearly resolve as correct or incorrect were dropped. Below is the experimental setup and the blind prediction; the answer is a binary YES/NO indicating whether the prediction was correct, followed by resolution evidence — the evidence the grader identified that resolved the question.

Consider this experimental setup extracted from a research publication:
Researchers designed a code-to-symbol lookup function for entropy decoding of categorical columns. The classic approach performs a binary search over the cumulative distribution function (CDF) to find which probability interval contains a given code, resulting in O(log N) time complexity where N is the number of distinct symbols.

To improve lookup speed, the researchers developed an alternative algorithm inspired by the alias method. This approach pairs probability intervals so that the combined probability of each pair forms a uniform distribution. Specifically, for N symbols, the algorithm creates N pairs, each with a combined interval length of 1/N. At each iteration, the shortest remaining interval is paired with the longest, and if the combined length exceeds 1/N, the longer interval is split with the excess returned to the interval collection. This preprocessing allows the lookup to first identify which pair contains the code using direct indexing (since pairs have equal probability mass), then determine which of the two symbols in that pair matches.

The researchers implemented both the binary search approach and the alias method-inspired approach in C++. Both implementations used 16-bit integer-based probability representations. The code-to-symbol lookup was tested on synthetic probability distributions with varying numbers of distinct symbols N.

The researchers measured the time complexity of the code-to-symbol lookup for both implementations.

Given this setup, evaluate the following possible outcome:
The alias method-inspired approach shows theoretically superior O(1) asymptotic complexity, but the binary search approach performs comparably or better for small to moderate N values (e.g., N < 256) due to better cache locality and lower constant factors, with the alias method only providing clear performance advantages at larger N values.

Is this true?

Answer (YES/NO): NO